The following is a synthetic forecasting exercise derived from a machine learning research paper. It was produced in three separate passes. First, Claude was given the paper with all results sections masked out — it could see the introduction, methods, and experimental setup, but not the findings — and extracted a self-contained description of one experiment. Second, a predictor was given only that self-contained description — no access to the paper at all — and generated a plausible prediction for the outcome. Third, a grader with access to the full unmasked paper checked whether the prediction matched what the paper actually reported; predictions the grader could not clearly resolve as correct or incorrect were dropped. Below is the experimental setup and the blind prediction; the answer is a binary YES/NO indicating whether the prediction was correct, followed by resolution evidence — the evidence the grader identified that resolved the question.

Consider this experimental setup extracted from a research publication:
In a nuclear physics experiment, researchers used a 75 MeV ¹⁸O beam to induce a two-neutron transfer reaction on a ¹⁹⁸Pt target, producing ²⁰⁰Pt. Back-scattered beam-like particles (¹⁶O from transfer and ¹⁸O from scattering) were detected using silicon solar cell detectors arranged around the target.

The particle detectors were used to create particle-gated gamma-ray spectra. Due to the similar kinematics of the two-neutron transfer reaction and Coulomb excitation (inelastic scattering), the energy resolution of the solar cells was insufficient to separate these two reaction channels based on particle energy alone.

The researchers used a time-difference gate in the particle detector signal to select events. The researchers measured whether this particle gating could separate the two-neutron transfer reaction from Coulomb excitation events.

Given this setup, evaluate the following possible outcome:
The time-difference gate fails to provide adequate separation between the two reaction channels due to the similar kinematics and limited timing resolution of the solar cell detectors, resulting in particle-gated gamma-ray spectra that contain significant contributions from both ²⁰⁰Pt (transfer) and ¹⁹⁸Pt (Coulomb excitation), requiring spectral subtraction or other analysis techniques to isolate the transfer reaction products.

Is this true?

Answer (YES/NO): NO